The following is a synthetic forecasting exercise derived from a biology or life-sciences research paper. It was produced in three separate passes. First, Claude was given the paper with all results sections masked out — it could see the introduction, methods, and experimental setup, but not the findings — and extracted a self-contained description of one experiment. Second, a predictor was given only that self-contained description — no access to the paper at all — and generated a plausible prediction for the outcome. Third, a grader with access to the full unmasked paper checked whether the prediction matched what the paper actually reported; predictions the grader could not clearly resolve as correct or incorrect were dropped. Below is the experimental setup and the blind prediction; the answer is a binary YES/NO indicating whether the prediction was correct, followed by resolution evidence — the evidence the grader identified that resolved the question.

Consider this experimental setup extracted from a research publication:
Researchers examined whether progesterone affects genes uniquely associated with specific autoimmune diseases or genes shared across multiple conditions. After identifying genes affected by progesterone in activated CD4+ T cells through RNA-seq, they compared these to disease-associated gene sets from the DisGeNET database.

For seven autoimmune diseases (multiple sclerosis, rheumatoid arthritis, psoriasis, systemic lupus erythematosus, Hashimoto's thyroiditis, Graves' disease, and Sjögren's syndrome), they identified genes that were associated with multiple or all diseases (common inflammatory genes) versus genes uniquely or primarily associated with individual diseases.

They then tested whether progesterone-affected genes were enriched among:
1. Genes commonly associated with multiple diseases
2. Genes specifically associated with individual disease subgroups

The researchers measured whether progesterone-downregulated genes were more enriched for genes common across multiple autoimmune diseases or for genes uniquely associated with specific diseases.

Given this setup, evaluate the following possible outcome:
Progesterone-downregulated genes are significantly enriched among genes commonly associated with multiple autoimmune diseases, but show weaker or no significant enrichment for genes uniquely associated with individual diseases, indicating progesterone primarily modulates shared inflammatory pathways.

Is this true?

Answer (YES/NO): NO